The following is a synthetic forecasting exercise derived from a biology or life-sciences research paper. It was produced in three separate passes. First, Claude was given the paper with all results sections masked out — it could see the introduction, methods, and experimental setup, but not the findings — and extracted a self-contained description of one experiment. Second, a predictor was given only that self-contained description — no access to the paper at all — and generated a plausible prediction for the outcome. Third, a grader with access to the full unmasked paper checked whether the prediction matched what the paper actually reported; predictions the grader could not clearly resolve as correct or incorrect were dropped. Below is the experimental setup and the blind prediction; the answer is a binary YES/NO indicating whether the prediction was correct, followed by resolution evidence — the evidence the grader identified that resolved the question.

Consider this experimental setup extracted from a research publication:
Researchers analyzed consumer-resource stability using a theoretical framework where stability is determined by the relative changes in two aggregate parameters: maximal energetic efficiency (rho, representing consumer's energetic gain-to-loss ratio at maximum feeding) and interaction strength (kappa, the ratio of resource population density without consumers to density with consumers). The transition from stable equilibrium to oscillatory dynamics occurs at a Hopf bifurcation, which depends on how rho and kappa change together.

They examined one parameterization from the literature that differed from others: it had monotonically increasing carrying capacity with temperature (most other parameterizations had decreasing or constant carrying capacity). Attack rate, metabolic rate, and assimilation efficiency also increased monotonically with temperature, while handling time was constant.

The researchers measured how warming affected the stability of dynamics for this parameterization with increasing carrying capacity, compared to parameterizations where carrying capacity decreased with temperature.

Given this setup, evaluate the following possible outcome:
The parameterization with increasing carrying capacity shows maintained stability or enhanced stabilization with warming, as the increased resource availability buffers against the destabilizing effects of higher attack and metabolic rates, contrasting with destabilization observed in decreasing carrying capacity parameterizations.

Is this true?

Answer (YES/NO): NO